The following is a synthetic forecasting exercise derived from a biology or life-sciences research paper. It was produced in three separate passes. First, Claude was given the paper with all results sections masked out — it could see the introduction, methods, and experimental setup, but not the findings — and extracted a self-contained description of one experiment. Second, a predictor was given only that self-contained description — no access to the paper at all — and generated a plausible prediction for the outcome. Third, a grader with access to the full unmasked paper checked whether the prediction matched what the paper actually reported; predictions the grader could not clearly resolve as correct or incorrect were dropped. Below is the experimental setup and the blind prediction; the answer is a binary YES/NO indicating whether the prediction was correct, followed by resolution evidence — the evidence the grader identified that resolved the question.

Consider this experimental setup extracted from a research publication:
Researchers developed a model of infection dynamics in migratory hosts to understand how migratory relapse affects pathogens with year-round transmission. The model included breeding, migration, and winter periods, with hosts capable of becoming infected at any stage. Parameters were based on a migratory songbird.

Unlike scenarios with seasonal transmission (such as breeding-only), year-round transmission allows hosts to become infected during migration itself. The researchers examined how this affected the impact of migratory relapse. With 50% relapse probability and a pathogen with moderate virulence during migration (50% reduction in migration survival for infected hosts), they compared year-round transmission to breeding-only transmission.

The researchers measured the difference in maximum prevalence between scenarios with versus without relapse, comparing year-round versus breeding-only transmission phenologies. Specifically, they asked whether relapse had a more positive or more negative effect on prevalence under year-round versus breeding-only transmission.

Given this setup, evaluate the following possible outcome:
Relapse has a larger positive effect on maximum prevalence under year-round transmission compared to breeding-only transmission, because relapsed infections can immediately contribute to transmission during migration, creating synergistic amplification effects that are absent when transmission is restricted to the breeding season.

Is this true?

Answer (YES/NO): NO